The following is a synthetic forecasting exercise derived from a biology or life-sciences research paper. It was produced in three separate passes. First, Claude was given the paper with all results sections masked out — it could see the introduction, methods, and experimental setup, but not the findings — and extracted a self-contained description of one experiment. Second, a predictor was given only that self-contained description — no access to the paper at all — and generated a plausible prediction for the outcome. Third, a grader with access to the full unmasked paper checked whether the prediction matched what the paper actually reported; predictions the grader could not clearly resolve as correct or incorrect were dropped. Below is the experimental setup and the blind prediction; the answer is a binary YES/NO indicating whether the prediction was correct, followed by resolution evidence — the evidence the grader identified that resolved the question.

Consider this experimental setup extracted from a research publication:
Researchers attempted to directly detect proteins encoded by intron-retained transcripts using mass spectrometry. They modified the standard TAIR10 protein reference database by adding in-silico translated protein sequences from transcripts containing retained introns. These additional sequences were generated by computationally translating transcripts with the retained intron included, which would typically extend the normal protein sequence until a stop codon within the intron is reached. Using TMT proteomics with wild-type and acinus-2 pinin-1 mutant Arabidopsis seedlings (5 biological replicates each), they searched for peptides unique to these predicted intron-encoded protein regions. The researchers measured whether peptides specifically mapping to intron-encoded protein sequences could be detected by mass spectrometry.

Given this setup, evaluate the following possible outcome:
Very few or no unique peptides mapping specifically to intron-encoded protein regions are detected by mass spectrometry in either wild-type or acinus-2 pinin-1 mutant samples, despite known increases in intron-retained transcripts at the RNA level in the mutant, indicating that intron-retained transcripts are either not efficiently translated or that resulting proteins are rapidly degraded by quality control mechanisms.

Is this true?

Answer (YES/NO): YES